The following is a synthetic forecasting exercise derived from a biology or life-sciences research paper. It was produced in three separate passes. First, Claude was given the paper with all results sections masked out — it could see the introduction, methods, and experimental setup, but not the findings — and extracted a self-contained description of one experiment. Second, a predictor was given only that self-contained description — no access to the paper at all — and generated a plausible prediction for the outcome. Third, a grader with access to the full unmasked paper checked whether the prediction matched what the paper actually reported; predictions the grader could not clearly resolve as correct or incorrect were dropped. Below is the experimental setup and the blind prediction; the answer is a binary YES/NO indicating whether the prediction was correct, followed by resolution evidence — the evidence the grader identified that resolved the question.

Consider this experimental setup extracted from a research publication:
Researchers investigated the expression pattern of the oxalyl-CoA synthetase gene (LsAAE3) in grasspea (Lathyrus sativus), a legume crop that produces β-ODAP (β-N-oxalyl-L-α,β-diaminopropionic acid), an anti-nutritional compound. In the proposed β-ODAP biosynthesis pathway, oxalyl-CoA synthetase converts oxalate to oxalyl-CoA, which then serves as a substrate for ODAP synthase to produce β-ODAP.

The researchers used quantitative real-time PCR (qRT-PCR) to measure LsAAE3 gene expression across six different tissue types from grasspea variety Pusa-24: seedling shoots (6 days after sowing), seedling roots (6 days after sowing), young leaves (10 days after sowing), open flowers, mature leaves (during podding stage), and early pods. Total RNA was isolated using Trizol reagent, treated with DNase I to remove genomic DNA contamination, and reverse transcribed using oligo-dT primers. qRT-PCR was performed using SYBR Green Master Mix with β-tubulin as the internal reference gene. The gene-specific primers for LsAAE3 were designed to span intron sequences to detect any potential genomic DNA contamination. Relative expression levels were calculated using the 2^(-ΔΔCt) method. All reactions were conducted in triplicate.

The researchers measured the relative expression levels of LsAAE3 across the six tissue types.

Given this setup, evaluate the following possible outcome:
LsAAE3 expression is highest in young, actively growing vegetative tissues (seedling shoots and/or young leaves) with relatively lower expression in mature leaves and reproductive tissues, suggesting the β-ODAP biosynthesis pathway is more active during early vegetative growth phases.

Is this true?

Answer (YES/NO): YES